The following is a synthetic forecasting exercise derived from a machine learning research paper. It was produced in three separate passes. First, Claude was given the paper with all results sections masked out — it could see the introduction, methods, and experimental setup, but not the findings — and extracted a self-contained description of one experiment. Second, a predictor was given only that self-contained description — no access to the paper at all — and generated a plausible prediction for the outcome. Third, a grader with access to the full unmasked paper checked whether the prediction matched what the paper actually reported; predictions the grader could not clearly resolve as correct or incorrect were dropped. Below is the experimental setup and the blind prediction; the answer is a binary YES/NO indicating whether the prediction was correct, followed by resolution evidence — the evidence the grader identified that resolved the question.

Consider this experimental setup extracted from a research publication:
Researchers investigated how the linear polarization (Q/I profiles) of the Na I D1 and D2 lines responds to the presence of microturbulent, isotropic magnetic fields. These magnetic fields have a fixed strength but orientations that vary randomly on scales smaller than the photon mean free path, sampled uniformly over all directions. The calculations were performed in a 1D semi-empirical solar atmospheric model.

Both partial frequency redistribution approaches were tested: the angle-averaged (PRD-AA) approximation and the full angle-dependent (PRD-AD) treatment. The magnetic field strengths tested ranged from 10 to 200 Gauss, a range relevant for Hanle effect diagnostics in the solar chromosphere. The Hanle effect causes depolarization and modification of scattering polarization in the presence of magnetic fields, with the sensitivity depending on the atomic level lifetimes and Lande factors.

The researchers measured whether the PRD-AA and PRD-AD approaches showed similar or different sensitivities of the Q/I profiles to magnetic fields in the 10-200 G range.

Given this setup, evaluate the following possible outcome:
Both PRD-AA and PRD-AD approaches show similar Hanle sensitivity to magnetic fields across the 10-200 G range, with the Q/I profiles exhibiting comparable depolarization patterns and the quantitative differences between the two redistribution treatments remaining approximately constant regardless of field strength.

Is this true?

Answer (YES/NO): YES